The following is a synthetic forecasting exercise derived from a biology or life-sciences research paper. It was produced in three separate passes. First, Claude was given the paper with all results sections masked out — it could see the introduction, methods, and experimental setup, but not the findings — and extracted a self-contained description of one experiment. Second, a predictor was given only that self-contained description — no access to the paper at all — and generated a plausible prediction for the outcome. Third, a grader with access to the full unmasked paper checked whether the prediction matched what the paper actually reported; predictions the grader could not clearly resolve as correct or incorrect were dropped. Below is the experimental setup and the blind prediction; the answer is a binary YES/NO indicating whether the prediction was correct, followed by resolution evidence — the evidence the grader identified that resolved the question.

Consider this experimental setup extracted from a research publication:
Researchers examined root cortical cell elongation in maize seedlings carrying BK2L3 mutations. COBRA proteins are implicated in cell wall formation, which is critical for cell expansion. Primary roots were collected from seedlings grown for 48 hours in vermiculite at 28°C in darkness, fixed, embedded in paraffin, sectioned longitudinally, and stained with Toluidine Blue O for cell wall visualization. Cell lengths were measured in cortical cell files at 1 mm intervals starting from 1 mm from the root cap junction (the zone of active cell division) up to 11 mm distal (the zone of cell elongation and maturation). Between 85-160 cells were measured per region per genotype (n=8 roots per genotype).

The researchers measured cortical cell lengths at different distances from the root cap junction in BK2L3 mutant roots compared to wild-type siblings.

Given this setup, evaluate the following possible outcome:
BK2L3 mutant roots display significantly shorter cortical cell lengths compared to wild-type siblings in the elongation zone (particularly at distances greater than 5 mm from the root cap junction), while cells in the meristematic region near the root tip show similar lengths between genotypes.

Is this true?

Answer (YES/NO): NO